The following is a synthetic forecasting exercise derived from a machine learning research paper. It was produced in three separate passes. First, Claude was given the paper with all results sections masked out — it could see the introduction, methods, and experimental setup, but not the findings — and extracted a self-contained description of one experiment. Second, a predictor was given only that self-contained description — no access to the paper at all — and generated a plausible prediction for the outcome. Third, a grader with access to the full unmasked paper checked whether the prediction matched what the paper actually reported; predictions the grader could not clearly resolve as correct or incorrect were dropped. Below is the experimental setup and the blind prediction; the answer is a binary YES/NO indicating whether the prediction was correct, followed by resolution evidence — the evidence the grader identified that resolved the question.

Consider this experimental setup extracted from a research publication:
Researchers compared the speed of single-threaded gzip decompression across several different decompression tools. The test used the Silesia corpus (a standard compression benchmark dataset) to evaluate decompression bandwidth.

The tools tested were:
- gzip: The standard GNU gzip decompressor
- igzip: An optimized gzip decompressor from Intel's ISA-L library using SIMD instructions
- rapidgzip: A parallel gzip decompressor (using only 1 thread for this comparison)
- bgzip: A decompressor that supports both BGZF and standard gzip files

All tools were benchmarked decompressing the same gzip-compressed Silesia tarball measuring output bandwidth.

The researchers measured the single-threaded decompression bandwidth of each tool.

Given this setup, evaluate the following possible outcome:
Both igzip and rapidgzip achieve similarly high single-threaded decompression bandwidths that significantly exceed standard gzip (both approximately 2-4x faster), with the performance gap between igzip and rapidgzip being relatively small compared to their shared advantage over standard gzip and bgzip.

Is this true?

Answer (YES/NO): NO